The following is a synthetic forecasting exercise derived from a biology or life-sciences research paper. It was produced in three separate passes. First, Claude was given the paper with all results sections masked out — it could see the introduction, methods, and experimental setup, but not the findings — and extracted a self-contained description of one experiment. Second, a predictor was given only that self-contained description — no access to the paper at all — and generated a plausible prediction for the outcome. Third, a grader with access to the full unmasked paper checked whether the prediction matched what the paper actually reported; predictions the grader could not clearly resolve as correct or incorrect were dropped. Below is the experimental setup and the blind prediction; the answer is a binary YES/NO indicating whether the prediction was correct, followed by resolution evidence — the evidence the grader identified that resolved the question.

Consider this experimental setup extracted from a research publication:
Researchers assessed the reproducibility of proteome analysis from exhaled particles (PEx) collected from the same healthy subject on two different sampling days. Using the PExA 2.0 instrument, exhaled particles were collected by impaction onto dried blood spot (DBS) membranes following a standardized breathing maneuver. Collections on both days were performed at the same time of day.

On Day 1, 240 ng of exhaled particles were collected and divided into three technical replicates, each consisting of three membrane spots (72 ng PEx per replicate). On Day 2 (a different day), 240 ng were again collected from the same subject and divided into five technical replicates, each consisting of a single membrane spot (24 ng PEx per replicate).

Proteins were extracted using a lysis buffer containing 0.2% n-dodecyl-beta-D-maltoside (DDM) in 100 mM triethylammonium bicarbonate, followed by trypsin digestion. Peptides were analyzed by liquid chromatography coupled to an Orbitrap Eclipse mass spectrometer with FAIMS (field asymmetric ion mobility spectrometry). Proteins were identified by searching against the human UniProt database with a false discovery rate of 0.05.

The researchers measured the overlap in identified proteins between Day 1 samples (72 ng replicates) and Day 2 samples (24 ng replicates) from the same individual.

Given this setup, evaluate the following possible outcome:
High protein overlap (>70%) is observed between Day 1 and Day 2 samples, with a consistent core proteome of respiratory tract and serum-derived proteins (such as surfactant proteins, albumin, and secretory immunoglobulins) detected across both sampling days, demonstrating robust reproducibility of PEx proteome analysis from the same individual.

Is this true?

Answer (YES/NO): NO